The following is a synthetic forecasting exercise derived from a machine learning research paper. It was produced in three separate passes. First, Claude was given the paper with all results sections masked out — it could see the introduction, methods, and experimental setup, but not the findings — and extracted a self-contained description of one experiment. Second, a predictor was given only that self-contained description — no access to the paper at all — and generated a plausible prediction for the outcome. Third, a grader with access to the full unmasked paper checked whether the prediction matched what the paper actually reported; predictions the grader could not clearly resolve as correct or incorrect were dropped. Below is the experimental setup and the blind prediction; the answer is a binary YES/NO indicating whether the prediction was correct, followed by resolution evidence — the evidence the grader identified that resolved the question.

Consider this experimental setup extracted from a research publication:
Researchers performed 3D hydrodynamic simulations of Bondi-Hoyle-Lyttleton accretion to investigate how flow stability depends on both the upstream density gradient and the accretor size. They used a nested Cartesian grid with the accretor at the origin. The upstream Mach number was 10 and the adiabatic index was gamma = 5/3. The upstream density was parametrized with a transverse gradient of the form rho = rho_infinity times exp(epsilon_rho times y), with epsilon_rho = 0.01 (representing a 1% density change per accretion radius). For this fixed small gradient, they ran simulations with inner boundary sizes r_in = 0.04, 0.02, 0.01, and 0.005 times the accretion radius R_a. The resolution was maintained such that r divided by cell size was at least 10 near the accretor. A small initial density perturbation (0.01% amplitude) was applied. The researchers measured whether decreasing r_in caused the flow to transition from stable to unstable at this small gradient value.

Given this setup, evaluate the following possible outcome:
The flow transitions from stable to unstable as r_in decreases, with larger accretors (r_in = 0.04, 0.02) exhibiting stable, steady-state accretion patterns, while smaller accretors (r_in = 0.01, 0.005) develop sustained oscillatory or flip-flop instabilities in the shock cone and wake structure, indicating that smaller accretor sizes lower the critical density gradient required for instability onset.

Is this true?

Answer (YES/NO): NO